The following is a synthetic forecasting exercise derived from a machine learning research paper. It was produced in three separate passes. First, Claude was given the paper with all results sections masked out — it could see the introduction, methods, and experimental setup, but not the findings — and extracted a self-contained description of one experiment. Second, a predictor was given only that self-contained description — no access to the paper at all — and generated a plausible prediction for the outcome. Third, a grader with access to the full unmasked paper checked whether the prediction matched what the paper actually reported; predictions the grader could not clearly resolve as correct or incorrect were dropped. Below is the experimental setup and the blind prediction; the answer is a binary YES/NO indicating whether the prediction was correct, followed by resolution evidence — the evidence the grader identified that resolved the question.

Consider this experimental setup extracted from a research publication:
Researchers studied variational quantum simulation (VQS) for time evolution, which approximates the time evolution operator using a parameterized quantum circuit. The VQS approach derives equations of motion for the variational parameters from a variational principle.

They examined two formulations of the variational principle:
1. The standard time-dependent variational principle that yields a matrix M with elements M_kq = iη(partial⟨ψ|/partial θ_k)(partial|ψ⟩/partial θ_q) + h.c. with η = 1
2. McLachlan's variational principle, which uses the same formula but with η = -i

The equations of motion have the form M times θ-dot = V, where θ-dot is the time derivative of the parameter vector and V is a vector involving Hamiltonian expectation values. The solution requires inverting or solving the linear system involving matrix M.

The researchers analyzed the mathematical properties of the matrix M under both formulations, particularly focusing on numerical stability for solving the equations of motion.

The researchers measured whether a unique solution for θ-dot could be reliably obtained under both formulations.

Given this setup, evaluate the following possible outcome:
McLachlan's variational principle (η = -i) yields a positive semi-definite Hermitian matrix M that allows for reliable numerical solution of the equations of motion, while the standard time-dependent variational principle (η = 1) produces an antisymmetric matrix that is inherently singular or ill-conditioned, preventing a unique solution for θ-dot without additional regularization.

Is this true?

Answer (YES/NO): NO